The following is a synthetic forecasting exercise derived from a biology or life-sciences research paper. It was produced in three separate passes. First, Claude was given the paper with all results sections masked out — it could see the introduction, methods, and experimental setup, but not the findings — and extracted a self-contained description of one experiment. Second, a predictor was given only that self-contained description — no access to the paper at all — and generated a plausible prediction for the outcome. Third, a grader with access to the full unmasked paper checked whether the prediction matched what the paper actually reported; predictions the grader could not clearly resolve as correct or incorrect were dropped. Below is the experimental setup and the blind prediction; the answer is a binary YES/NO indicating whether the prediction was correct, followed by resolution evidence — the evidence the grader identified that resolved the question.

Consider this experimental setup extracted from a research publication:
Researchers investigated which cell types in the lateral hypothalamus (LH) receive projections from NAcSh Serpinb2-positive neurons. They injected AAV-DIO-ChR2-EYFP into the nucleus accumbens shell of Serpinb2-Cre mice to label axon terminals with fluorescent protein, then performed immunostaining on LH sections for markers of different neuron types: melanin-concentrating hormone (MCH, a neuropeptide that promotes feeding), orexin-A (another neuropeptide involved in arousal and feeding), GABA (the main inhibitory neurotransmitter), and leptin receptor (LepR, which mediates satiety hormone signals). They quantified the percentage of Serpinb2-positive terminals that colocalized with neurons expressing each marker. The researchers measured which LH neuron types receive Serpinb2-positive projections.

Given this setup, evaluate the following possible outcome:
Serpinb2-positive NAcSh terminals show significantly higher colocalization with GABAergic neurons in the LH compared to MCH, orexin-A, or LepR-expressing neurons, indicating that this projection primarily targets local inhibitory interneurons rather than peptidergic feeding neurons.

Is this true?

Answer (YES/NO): NO